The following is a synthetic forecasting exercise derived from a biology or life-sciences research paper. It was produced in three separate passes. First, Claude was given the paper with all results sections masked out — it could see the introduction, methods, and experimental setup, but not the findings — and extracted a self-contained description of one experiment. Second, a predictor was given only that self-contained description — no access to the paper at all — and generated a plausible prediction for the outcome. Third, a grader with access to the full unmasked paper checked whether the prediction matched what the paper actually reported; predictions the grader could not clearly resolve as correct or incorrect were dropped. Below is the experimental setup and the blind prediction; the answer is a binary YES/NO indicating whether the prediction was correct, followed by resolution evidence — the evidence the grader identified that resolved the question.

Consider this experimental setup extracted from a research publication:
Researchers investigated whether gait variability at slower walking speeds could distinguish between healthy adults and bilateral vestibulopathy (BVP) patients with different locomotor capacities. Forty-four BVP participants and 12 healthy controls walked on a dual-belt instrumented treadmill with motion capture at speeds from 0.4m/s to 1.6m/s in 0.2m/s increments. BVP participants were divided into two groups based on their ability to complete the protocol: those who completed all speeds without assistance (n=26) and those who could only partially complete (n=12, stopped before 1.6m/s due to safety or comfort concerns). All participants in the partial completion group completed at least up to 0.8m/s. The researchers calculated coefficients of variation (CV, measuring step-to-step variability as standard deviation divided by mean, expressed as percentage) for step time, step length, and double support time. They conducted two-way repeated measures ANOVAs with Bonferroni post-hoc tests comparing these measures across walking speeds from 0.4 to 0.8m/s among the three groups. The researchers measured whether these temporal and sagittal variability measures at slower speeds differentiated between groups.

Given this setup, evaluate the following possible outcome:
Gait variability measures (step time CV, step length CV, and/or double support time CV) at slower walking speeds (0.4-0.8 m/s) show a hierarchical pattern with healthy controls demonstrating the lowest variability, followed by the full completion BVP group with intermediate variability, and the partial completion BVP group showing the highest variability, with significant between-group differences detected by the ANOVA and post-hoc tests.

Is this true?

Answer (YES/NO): YES